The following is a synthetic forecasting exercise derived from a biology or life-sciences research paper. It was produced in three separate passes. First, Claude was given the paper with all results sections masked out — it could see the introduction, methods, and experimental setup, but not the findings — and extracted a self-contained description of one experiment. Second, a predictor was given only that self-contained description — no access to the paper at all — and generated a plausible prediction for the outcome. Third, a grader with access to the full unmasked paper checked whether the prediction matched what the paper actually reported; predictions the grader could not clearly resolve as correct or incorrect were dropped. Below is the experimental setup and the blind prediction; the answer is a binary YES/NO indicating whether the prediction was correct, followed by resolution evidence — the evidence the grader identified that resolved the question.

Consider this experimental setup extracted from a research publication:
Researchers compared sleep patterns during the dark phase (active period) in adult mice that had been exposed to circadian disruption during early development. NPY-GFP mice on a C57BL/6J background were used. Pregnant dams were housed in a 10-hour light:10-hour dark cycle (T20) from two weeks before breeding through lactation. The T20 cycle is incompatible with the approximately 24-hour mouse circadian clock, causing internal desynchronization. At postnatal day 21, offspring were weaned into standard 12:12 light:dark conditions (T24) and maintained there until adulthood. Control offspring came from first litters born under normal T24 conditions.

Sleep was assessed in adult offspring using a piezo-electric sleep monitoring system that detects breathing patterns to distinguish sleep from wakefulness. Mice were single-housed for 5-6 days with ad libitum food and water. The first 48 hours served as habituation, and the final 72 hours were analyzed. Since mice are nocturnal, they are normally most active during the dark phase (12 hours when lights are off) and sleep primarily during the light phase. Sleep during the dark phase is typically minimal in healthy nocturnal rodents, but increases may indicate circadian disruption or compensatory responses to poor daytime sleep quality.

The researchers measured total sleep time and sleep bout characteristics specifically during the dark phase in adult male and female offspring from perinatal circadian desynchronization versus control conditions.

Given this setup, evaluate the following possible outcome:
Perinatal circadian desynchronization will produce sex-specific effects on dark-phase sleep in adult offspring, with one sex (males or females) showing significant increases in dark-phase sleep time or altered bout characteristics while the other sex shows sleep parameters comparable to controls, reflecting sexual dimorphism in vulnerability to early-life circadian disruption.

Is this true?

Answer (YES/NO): YES